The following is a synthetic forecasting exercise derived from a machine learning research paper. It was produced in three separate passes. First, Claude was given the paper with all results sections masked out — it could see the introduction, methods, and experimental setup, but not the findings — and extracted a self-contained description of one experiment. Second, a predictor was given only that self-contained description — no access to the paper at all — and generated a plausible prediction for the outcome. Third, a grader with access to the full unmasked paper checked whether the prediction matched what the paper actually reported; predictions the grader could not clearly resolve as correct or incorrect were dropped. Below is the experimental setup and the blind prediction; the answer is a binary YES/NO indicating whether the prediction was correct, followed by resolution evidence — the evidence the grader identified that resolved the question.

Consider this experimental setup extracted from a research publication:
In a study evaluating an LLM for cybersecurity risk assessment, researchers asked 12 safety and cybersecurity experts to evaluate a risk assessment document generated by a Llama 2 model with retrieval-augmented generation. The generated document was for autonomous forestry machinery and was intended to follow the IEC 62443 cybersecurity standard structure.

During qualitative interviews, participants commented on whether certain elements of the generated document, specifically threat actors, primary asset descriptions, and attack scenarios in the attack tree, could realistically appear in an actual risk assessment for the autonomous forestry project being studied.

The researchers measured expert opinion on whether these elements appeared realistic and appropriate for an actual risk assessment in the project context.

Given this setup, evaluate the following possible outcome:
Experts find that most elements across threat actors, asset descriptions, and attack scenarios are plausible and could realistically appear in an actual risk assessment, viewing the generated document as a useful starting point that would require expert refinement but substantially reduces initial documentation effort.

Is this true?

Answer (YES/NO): NO